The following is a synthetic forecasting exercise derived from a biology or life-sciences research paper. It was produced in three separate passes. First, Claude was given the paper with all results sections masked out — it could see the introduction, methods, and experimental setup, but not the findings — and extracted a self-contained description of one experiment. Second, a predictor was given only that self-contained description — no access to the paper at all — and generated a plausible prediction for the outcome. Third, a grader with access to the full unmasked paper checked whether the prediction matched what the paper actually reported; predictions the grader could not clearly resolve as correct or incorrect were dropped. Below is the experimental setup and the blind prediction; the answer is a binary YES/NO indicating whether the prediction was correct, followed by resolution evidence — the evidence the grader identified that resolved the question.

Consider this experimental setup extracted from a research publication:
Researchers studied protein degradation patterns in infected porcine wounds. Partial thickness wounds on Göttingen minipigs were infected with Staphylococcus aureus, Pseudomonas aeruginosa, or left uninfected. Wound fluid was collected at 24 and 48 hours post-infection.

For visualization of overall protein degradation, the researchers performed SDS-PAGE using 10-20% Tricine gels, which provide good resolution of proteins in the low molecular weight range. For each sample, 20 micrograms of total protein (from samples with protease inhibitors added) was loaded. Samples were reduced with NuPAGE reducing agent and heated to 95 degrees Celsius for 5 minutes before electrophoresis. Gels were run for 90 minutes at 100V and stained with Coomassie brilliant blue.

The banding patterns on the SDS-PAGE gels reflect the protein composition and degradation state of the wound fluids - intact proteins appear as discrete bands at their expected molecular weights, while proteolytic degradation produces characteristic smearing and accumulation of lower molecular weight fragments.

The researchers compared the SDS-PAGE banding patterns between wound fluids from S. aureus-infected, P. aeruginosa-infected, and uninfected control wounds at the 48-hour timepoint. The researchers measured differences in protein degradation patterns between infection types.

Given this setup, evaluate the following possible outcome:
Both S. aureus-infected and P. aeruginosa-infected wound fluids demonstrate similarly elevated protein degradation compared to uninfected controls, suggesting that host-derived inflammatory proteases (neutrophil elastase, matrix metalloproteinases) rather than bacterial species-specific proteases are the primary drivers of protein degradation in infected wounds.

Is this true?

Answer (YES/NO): NO